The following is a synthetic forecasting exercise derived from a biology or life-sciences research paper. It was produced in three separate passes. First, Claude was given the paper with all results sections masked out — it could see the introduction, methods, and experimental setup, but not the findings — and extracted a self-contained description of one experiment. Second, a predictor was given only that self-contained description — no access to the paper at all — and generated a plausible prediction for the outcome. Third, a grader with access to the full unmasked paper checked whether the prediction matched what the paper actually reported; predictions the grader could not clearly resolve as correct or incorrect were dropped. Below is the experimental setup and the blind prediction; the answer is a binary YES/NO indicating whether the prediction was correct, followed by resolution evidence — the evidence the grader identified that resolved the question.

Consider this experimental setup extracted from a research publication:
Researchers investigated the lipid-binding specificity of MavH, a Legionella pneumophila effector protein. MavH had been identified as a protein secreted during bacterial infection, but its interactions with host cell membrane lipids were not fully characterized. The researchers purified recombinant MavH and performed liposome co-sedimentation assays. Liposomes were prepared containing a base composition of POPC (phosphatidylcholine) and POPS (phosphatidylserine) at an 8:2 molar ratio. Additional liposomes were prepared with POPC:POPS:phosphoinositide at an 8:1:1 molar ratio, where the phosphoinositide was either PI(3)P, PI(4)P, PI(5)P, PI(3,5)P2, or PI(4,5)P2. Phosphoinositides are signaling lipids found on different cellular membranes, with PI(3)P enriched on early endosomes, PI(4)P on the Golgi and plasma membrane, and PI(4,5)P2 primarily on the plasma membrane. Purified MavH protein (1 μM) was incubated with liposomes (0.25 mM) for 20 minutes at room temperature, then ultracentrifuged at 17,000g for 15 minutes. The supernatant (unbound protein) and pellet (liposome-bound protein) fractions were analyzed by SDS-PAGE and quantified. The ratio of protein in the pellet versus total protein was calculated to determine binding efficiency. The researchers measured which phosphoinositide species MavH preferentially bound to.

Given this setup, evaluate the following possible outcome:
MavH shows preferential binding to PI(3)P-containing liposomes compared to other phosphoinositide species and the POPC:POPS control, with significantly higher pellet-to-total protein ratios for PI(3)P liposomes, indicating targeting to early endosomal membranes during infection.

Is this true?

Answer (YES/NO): YES